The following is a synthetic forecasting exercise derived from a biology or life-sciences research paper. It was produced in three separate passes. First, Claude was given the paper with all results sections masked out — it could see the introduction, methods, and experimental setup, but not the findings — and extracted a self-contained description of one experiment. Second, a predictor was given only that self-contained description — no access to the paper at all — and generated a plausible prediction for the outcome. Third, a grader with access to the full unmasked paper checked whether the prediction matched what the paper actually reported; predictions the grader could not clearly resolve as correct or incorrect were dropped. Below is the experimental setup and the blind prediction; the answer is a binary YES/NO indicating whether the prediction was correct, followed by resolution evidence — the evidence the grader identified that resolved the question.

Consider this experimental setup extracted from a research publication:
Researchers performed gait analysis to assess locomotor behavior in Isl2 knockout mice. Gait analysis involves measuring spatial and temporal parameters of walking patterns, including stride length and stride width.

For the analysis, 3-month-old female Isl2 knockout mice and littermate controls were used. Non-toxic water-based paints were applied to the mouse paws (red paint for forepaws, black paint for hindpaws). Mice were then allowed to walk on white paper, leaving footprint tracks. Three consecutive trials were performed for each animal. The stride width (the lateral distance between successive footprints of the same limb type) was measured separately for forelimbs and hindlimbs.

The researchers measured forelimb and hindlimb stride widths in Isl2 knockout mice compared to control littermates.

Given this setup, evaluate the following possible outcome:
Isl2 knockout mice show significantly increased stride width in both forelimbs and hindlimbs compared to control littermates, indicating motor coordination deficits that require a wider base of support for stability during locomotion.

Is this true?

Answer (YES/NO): NO